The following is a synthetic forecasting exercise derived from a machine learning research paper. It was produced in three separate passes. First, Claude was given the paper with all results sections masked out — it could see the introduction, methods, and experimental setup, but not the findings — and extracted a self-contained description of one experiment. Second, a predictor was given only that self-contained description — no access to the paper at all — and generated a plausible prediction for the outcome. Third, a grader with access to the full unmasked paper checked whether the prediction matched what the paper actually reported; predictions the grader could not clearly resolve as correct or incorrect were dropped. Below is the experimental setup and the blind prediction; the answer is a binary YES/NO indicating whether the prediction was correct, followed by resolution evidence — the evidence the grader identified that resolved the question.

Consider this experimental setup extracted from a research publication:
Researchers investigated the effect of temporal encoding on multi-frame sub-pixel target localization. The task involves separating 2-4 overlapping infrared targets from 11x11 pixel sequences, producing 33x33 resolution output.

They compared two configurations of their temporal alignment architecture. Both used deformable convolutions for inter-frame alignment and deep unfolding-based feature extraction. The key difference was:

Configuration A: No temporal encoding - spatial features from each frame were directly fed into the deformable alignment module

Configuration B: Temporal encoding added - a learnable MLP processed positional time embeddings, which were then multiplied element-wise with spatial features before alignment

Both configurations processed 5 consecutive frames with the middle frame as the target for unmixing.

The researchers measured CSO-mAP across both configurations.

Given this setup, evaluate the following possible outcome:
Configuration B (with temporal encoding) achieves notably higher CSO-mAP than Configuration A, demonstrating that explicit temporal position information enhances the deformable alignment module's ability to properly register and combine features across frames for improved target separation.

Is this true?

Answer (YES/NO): NO